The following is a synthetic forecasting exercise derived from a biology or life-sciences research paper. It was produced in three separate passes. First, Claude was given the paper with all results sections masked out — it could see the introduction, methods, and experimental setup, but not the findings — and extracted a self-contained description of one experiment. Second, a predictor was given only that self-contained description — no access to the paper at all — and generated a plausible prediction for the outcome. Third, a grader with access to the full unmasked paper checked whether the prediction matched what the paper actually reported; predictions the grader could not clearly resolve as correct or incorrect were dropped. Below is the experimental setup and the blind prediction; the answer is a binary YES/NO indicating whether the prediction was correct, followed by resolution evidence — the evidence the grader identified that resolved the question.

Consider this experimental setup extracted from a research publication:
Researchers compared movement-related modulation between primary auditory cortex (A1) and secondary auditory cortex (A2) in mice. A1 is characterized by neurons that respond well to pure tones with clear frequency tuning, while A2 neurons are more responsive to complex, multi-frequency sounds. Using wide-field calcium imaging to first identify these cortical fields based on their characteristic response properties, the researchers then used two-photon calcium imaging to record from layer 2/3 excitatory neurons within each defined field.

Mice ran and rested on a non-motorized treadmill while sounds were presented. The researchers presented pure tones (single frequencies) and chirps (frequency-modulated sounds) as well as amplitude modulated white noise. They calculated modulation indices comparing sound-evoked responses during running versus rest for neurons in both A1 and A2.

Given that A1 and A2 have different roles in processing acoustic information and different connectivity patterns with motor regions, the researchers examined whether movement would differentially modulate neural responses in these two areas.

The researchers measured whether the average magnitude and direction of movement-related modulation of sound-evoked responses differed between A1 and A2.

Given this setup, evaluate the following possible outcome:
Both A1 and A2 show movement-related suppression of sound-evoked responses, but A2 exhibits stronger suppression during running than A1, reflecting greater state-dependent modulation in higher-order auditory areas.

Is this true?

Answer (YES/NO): NO